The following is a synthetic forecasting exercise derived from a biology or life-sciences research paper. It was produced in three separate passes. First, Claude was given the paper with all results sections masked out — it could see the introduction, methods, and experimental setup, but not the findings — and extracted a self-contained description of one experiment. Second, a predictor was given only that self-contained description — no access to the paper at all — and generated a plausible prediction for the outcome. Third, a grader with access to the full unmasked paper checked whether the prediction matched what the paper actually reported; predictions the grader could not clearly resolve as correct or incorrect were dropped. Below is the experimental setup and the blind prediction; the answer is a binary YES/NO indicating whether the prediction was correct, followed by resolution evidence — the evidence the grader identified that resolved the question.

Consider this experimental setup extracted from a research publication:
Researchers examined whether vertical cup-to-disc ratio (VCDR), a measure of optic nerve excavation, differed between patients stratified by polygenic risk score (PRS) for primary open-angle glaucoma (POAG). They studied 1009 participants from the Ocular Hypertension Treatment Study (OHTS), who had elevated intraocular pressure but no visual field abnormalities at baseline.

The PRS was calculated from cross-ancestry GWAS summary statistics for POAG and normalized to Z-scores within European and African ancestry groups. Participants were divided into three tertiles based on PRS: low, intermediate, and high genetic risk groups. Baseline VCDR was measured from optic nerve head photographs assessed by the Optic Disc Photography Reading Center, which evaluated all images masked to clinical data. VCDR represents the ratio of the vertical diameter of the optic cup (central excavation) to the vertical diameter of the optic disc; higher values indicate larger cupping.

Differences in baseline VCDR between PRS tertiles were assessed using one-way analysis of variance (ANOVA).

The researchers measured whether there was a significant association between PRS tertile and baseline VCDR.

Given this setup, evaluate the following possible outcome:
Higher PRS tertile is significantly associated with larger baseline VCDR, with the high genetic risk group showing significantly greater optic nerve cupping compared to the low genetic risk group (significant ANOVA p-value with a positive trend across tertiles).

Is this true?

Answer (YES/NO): YES